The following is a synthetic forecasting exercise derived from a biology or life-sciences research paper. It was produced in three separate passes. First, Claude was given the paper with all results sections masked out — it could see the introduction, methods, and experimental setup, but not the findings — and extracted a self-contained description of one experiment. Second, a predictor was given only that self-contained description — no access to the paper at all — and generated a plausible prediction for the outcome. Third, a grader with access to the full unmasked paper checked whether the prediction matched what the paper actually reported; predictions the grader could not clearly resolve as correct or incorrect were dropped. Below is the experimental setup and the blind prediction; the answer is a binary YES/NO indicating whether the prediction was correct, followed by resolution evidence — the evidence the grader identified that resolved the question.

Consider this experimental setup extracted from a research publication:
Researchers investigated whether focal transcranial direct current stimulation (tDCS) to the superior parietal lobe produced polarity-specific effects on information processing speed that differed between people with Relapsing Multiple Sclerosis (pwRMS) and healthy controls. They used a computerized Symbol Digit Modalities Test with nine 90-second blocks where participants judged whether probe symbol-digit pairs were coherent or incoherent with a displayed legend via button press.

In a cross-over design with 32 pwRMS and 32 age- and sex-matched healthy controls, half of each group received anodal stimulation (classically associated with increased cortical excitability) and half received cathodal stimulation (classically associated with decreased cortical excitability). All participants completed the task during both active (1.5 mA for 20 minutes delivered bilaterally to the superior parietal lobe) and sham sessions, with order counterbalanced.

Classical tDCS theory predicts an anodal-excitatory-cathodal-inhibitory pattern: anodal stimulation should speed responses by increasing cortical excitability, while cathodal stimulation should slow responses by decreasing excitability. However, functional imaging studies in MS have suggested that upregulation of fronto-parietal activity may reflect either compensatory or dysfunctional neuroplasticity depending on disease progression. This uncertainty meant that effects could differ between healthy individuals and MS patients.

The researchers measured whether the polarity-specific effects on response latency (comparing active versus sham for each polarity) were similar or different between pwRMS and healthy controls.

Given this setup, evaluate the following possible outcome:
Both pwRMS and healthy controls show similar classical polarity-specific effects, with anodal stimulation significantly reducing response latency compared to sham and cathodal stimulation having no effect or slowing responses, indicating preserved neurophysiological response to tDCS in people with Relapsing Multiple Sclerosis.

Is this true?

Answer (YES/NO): NO